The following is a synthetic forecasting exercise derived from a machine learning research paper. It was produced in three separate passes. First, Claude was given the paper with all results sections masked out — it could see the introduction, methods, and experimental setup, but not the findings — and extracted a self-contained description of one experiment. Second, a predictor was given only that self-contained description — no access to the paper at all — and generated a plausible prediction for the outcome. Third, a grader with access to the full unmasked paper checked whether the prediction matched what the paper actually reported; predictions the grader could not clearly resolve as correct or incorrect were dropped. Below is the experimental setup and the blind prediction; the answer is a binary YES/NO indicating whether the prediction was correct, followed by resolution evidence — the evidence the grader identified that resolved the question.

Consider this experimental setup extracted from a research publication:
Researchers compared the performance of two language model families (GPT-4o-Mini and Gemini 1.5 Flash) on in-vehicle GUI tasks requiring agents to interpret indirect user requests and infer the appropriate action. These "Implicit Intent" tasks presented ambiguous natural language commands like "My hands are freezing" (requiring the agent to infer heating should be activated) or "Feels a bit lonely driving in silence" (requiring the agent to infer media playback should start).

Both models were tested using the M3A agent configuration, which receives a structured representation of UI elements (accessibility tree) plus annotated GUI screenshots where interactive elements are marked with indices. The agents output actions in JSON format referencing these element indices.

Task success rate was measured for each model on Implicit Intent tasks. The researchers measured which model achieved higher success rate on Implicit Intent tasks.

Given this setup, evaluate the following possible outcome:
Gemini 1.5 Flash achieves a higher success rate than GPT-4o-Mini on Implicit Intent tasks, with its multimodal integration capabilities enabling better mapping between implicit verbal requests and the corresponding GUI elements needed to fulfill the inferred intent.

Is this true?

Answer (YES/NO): YES